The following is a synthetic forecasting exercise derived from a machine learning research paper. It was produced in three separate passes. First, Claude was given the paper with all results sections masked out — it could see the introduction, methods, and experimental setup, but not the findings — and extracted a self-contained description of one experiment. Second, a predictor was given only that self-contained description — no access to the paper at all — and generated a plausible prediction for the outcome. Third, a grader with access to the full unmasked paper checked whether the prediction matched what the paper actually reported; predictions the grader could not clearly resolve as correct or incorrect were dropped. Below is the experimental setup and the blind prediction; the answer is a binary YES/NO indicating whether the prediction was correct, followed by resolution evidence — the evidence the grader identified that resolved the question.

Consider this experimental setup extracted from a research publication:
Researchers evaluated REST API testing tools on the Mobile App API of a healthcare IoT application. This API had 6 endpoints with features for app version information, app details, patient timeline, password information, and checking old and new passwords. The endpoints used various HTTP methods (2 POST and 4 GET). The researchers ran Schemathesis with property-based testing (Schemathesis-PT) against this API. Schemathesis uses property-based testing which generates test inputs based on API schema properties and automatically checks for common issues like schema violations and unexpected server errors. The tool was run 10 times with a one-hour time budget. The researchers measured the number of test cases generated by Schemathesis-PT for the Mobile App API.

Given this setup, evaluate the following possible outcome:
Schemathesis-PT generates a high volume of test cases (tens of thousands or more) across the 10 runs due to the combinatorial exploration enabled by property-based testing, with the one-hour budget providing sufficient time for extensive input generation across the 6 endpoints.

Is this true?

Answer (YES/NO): NO